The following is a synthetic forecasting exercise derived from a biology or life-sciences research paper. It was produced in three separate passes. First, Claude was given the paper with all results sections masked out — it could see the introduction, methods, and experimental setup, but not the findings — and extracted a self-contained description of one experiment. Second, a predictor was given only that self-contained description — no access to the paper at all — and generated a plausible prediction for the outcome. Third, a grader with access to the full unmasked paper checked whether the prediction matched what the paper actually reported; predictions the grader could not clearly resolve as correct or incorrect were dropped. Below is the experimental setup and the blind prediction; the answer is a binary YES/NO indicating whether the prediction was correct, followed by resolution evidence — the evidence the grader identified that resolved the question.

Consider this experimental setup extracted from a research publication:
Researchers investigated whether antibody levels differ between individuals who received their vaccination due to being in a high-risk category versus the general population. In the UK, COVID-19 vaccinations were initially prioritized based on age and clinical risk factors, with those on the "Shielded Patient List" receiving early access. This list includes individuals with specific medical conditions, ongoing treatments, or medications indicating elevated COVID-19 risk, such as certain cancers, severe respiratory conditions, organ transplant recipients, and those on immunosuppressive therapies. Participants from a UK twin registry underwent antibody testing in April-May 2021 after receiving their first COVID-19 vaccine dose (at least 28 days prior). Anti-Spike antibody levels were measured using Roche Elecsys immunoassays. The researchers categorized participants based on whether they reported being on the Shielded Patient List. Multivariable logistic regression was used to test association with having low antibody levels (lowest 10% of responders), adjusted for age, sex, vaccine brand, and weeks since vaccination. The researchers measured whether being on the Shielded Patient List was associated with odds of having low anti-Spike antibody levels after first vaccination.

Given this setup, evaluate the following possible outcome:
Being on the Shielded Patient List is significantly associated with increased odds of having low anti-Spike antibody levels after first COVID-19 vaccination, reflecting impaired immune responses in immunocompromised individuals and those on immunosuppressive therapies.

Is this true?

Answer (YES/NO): YES